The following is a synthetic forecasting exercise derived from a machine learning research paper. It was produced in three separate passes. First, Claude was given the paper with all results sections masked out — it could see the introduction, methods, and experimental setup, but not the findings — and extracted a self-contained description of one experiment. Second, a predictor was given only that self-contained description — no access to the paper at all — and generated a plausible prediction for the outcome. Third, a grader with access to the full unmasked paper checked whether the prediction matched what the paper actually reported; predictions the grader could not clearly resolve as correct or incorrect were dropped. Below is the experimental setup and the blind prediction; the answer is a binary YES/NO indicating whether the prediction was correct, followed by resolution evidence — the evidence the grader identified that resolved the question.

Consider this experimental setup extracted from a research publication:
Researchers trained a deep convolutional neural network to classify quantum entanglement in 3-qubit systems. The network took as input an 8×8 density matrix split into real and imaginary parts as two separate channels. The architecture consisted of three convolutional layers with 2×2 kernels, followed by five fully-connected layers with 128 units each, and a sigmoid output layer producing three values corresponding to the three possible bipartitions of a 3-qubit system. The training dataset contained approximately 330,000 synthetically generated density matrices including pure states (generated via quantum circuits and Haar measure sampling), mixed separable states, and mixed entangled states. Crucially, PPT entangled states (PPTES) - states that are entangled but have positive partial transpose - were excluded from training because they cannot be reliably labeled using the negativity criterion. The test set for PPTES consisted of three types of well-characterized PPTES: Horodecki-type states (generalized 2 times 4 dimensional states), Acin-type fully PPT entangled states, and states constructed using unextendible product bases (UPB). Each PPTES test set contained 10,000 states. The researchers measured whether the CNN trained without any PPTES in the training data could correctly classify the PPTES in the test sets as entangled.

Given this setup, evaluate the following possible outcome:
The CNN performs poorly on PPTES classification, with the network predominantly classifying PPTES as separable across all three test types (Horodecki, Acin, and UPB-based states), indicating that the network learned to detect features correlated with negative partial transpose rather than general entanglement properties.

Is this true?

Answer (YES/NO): NO